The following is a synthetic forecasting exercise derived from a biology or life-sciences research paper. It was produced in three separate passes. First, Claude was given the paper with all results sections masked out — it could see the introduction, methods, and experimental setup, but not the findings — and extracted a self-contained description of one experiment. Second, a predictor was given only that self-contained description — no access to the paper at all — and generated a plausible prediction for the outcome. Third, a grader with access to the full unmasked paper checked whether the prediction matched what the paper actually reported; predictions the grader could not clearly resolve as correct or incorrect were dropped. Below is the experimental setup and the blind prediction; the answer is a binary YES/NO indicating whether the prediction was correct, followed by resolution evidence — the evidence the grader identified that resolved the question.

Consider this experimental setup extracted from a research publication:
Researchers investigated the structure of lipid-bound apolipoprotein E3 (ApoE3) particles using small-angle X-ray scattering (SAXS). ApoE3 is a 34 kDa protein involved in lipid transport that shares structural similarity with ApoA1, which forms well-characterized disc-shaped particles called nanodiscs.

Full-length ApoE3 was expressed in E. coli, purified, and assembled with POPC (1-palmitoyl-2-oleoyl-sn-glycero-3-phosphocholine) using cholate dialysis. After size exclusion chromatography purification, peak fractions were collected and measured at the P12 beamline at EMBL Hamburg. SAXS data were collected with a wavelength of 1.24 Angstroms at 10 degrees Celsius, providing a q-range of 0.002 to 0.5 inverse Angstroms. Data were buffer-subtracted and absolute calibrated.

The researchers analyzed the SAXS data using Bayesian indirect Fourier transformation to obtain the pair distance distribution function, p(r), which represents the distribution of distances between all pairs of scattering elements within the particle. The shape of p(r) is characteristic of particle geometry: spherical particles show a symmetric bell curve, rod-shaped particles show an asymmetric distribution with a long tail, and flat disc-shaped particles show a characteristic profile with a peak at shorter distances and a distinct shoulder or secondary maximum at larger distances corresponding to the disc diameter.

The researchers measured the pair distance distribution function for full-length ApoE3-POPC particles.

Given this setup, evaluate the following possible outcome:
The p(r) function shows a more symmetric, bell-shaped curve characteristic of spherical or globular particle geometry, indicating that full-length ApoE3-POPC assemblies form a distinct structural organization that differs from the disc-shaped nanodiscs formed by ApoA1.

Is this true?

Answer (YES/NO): NO